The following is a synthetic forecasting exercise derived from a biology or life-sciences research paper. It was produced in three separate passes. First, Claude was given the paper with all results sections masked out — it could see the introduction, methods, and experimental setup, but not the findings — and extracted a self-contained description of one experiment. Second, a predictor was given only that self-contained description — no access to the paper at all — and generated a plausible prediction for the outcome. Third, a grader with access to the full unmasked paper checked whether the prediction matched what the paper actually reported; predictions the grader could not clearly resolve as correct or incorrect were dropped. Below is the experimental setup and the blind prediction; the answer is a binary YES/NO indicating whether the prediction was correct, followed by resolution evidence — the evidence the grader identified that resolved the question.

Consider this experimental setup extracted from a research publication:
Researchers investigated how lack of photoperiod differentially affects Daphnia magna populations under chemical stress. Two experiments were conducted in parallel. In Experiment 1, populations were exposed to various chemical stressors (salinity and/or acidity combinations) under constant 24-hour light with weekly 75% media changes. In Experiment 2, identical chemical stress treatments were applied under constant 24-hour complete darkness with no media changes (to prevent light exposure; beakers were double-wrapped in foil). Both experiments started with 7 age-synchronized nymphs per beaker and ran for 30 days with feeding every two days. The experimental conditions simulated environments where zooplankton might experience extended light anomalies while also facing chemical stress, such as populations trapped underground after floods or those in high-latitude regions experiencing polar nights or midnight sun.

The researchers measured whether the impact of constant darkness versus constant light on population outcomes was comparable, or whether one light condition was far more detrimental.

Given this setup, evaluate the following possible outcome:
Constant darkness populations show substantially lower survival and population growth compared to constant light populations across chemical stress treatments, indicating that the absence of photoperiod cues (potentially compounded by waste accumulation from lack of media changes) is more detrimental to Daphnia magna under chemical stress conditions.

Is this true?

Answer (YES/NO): YES